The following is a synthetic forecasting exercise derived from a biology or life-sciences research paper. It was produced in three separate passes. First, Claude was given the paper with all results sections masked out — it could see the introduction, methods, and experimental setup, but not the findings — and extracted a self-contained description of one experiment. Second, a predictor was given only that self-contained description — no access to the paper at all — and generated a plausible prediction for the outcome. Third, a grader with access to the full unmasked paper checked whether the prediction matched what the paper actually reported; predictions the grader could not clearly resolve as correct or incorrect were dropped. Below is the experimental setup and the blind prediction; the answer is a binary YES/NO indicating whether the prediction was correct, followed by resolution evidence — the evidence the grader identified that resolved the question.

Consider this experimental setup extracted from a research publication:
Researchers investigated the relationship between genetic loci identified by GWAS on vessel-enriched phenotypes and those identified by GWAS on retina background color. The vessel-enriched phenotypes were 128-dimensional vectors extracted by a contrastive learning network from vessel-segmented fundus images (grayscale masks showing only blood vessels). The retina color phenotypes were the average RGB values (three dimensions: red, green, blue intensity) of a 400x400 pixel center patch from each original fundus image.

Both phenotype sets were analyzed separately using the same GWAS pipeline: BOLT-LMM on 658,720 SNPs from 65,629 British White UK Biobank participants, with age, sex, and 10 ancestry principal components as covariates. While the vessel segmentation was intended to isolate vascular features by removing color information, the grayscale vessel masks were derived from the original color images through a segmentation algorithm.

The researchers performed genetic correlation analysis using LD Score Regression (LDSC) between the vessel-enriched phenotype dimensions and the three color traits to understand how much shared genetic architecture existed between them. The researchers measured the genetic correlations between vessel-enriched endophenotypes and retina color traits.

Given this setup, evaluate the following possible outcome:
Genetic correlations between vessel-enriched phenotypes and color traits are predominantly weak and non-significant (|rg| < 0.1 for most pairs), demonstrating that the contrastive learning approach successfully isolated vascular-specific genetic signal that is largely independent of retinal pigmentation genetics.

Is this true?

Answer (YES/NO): NO